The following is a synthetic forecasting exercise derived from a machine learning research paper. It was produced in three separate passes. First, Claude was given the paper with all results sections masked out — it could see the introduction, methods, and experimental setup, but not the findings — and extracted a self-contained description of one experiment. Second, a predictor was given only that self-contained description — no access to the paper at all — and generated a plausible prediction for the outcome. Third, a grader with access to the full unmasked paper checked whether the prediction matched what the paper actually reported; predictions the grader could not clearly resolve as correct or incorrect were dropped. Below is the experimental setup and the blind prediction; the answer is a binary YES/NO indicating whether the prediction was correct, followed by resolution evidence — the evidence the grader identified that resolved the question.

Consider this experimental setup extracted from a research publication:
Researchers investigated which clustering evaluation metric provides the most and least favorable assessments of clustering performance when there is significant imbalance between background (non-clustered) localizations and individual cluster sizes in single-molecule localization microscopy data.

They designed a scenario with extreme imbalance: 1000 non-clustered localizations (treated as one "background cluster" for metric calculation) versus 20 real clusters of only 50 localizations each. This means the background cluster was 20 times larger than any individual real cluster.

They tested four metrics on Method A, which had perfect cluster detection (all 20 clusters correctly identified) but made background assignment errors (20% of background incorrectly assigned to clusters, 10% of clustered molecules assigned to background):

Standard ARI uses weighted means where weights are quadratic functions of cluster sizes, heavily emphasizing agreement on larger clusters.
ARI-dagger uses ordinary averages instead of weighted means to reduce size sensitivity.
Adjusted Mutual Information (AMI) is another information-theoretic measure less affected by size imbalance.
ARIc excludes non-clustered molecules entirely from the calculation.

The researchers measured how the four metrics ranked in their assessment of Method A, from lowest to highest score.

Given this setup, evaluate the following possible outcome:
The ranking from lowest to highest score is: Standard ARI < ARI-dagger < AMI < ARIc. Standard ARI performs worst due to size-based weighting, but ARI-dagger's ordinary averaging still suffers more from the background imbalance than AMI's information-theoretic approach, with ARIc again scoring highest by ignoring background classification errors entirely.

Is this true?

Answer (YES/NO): YES